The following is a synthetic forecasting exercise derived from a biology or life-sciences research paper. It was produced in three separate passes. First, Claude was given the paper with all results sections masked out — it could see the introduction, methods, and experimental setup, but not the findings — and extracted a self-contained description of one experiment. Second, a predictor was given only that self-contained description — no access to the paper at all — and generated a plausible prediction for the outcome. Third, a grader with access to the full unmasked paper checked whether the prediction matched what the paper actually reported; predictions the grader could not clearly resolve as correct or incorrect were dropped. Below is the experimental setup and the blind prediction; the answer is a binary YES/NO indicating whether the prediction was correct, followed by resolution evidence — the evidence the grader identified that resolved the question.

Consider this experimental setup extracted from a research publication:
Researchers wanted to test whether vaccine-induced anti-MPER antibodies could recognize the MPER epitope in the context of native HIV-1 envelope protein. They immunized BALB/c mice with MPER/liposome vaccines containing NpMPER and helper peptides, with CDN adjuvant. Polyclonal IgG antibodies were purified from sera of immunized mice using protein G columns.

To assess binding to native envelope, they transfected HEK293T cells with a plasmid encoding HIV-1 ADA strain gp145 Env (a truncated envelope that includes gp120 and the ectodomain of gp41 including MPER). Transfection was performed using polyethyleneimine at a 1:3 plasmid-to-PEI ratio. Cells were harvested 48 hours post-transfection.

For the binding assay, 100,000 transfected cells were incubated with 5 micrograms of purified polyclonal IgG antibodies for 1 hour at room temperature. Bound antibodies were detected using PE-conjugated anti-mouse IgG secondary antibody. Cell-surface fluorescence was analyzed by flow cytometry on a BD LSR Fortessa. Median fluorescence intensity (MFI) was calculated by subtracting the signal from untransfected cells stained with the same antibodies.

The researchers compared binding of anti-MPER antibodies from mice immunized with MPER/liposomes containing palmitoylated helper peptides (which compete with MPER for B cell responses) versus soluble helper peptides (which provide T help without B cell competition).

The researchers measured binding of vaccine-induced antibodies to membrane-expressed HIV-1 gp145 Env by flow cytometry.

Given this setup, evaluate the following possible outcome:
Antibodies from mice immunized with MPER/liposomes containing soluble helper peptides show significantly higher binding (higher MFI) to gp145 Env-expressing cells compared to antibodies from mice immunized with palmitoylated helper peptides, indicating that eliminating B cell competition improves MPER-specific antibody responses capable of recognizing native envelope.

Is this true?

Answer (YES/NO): NO